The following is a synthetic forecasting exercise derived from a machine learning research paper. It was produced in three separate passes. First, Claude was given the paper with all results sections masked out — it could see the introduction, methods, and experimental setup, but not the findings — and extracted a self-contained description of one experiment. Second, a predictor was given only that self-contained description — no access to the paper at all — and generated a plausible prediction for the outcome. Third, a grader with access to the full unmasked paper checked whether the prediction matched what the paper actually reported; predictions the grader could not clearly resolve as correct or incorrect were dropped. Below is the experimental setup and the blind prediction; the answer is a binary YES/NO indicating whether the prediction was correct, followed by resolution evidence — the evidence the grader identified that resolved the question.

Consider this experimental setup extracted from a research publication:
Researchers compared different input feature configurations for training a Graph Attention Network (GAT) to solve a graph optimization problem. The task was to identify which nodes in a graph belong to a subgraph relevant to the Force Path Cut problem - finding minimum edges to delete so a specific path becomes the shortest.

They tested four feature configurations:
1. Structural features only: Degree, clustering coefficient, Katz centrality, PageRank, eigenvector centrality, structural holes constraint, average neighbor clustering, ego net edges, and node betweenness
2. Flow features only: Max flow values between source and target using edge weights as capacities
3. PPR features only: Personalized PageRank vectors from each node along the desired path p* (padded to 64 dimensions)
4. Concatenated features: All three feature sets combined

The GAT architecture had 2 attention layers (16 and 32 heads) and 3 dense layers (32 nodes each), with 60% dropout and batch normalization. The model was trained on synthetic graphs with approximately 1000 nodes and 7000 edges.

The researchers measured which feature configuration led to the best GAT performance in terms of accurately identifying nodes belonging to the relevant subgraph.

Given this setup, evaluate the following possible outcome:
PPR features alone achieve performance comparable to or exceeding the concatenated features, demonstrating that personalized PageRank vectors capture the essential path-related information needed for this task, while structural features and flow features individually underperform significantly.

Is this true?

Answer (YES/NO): NO